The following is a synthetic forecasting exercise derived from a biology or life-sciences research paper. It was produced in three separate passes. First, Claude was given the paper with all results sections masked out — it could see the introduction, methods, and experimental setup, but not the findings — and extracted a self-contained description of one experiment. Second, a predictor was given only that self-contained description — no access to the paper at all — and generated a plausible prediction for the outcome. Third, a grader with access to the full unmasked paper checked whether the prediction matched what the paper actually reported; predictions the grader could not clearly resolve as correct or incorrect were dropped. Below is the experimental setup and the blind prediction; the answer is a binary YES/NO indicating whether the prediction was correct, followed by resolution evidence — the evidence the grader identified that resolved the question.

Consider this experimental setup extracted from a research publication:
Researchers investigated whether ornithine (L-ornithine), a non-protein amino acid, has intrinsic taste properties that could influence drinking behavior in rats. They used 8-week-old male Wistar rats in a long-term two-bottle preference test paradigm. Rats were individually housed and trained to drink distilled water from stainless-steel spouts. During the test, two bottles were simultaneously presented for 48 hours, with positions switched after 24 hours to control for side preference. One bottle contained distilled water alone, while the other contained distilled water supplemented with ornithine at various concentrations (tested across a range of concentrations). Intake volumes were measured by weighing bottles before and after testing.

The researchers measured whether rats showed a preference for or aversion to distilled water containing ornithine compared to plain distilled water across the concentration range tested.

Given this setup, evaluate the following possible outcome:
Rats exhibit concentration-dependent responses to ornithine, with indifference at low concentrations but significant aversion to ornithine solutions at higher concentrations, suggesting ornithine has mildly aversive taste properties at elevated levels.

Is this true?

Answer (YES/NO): NO